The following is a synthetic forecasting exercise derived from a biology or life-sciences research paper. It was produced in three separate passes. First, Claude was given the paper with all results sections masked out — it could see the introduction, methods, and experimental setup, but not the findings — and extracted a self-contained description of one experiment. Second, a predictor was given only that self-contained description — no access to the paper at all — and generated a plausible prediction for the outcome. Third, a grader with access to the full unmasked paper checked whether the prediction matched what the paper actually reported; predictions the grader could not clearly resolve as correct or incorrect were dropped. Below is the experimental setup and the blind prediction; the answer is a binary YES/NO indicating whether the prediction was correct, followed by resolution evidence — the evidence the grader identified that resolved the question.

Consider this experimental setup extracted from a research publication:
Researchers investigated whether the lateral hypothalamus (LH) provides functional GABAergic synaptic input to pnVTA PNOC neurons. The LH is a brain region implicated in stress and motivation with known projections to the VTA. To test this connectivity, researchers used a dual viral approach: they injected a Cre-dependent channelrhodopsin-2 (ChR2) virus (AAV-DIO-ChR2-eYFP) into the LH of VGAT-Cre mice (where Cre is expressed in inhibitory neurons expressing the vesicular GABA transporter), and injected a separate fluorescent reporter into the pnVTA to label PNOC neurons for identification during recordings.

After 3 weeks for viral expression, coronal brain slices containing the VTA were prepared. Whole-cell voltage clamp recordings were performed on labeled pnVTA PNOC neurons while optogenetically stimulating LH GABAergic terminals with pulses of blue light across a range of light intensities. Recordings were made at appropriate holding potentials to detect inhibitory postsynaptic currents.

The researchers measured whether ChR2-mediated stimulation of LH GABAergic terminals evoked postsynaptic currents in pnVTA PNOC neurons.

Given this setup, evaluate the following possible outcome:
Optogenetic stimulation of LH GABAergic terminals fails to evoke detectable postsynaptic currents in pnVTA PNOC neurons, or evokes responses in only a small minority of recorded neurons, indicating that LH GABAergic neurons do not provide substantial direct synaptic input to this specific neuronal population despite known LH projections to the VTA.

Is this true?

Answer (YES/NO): NO